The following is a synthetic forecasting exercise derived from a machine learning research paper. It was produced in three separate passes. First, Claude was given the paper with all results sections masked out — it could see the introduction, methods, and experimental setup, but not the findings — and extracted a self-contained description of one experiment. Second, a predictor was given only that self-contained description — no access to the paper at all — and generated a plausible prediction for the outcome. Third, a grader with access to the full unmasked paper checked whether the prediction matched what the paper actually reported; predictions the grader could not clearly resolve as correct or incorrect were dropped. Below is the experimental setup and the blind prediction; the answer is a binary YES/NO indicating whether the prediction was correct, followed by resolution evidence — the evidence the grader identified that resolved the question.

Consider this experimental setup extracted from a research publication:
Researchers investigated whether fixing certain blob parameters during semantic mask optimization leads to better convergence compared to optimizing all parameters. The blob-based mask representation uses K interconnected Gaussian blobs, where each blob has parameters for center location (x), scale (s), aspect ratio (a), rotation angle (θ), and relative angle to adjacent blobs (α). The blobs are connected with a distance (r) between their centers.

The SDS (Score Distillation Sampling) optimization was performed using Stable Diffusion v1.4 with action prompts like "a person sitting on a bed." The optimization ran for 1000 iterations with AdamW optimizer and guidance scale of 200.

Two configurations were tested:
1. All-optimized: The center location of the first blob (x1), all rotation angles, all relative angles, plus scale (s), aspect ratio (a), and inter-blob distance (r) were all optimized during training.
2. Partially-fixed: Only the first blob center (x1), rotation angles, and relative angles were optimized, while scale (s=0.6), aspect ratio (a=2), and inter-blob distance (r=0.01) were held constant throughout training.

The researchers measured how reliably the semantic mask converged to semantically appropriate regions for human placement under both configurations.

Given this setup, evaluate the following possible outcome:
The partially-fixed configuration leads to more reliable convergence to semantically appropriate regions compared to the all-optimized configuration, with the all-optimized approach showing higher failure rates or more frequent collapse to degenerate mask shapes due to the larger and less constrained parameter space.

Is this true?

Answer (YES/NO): YES